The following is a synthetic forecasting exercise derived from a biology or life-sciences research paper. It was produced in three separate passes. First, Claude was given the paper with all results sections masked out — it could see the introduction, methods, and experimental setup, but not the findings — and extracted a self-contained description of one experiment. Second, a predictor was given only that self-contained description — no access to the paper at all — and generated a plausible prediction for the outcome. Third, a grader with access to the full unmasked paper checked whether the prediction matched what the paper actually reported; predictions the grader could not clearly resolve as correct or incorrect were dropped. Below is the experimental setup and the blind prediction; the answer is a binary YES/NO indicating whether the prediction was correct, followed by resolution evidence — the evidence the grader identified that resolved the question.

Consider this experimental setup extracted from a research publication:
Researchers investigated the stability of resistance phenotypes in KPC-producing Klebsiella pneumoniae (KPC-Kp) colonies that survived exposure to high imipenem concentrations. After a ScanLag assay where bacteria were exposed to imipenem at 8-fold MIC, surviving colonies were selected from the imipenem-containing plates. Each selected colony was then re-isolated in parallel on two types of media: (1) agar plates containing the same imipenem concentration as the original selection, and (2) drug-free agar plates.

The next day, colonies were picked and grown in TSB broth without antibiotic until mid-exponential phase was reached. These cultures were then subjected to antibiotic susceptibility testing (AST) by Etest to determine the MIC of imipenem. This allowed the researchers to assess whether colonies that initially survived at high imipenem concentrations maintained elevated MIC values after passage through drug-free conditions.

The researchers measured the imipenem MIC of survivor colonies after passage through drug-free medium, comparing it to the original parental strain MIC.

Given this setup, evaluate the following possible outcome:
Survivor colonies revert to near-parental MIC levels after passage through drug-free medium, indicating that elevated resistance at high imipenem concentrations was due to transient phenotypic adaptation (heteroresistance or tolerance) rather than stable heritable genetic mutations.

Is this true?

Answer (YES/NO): NO